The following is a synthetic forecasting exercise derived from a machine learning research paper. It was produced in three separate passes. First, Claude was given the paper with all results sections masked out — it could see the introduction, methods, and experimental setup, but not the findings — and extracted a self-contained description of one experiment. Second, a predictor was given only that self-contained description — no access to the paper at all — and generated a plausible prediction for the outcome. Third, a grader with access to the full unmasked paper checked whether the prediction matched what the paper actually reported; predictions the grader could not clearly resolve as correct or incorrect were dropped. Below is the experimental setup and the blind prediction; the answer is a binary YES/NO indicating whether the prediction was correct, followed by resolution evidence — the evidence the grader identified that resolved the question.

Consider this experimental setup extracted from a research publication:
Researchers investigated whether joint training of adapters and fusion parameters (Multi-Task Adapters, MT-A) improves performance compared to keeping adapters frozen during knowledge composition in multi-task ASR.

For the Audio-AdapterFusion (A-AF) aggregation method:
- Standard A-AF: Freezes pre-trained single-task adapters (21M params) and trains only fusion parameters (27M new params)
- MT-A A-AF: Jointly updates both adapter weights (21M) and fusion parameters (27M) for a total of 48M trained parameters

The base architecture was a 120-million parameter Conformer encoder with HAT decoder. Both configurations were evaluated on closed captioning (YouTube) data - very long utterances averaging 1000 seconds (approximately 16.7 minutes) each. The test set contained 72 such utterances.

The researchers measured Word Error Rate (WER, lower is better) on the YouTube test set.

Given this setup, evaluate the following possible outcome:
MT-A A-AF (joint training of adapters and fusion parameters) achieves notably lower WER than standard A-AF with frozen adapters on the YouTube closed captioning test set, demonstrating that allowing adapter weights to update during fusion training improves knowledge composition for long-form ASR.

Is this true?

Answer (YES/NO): NO